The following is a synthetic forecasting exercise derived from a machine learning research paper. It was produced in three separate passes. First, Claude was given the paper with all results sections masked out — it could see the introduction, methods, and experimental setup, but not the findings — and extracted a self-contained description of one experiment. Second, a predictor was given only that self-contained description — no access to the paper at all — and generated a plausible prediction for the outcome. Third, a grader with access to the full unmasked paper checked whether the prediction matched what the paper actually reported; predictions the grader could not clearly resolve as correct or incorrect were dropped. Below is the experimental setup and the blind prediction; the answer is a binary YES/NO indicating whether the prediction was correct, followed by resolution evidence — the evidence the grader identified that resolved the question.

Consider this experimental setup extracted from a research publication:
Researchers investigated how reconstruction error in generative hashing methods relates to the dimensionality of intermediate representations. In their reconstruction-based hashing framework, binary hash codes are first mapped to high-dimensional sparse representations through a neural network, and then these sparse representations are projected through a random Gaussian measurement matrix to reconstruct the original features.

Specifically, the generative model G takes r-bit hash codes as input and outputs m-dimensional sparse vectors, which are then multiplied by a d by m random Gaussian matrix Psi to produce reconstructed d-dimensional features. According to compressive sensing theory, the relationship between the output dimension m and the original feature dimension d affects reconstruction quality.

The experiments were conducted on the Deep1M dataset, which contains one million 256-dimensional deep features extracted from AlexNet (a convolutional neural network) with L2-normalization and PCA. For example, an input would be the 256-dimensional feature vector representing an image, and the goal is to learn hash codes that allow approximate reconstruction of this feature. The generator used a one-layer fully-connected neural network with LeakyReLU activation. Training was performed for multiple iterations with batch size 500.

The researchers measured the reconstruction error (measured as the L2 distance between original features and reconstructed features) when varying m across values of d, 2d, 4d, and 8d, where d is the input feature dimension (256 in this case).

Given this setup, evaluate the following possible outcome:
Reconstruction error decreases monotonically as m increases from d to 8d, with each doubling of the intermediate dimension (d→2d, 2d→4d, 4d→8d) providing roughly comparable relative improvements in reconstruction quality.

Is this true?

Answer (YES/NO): NO